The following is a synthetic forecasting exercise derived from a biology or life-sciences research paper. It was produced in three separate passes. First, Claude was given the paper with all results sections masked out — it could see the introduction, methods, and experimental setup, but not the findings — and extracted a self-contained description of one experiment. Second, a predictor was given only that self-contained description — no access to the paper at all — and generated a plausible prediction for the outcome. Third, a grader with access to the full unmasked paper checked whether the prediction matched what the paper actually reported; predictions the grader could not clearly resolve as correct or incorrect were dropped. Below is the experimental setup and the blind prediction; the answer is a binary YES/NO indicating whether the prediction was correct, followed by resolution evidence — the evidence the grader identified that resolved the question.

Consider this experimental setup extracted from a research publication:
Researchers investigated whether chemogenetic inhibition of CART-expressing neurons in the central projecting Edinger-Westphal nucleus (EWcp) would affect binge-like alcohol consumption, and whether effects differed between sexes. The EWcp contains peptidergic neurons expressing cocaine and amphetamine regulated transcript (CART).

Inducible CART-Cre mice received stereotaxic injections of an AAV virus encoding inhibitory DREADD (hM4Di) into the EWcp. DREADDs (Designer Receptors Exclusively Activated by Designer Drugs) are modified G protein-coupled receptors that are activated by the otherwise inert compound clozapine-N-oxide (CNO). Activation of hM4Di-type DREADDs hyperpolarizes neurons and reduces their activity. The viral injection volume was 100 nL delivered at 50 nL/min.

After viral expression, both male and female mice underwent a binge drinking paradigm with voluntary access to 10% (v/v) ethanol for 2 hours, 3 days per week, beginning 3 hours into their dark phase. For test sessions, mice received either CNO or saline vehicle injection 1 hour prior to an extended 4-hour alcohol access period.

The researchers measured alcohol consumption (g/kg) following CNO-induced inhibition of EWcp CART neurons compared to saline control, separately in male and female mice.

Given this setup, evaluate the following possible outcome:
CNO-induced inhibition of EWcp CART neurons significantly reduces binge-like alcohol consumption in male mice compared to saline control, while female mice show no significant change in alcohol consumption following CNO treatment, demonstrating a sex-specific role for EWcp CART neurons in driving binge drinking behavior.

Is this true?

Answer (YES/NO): NO